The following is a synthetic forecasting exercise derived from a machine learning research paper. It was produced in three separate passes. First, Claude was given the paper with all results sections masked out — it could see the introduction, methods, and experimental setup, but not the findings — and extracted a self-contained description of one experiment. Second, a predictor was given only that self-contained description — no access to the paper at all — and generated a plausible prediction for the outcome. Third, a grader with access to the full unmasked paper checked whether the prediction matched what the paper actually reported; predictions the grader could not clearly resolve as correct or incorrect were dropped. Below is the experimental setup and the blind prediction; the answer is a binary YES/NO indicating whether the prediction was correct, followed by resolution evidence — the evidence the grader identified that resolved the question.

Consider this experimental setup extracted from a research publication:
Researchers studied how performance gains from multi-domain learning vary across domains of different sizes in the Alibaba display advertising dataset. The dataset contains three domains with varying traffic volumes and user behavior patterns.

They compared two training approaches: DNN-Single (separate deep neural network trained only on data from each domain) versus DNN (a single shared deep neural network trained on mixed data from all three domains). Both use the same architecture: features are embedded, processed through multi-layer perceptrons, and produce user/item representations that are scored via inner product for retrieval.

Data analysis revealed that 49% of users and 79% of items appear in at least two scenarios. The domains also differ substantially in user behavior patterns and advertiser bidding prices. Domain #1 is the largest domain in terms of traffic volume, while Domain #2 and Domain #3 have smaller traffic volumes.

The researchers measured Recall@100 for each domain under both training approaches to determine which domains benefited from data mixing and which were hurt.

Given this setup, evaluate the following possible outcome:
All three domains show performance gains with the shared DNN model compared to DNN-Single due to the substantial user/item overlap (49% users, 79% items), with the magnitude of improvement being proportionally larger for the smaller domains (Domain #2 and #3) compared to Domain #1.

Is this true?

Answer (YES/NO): NO